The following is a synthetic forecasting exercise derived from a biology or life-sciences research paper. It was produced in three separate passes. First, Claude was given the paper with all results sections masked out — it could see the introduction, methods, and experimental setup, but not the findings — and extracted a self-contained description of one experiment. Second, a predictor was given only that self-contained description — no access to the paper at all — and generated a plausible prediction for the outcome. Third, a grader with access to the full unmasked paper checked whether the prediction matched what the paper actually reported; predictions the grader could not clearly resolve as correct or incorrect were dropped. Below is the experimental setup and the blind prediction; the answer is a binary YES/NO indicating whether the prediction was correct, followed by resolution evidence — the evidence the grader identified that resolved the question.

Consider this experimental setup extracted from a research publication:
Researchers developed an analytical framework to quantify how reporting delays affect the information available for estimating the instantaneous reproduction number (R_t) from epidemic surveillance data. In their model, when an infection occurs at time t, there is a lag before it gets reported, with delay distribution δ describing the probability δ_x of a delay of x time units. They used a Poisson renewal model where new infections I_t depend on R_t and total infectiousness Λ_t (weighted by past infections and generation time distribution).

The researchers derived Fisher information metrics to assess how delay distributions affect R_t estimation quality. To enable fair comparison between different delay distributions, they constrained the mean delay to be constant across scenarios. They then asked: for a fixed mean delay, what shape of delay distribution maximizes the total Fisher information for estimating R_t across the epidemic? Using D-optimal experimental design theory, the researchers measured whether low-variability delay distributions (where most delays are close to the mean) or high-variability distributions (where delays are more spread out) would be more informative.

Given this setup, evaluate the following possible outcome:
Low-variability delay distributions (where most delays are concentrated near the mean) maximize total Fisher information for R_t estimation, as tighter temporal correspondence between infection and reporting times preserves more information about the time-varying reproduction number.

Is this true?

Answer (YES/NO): NO